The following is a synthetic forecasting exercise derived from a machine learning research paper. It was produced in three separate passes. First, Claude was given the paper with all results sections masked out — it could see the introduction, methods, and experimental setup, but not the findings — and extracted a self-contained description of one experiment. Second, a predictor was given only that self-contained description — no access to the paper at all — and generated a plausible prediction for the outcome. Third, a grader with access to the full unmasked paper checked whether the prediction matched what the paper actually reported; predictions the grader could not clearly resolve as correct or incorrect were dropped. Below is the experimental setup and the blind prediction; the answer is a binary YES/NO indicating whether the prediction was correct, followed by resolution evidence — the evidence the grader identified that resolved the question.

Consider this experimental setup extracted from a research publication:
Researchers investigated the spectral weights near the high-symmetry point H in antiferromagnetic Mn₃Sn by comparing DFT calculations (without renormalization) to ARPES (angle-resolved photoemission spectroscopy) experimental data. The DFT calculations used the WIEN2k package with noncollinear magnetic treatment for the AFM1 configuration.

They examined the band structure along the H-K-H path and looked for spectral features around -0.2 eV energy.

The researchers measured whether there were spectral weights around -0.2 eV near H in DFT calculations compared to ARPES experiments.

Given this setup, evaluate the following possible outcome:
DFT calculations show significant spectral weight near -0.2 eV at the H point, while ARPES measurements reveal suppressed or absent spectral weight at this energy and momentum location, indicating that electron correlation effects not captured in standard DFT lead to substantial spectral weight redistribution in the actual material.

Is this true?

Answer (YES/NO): NO